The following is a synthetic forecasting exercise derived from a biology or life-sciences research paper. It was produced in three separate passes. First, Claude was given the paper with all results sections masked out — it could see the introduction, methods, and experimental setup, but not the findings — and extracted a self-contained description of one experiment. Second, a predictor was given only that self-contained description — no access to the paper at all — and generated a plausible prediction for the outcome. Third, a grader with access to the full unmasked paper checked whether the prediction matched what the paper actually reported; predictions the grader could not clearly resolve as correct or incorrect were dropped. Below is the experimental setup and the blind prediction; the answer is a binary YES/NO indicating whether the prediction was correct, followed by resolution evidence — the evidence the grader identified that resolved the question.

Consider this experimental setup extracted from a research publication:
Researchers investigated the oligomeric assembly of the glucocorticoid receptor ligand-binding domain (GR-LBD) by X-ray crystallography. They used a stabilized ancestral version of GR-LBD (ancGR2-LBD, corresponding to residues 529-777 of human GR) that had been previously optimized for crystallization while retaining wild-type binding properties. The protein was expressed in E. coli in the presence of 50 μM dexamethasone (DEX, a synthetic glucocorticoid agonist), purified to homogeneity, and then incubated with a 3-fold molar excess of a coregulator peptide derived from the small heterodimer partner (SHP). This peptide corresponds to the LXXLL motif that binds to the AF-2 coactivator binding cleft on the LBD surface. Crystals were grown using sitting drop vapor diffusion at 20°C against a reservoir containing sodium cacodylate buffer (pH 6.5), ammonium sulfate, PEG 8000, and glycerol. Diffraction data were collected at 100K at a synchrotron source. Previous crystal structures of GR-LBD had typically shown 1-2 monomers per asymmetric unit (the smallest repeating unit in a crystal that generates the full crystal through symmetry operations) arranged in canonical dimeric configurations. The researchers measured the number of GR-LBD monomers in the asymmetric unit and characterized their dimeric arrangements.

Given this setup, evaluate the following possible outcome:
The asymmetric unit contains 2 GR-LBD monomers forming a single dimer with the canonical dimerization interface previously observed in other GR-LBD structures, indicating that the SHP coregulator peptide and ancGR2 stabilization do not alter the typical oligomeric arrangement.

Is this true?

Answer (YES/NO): NO